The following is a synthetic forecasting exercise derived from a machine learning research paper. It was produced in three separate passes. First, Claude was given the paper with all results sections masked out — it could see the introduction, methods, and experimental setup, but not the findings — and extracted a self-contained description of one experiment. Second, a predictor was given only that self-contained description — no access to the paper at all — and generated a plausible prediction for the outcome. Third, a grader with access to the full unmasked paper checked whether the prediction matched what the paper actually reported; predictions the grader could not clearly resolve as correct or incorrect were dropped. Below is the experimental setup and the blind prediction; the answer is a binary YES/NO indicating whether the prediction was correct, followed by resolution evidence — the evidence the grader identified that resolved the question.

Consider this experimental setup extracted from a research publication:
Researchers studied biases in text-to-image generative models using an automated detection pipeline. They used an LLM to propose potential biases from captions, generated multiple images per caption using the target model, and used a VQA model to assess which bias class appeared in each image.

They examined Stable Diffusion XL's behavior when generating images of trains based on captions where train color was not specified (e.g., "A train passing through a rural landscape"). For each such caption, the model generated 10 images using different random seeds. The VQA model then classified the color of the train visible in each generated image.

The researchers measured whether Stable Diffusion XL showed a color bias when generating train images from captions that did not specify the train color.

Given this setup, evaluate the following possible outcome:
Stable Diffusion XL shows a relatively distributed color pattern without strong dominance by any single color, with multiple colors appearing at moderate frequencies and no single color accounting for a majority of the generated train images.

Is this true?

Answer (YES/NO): NO